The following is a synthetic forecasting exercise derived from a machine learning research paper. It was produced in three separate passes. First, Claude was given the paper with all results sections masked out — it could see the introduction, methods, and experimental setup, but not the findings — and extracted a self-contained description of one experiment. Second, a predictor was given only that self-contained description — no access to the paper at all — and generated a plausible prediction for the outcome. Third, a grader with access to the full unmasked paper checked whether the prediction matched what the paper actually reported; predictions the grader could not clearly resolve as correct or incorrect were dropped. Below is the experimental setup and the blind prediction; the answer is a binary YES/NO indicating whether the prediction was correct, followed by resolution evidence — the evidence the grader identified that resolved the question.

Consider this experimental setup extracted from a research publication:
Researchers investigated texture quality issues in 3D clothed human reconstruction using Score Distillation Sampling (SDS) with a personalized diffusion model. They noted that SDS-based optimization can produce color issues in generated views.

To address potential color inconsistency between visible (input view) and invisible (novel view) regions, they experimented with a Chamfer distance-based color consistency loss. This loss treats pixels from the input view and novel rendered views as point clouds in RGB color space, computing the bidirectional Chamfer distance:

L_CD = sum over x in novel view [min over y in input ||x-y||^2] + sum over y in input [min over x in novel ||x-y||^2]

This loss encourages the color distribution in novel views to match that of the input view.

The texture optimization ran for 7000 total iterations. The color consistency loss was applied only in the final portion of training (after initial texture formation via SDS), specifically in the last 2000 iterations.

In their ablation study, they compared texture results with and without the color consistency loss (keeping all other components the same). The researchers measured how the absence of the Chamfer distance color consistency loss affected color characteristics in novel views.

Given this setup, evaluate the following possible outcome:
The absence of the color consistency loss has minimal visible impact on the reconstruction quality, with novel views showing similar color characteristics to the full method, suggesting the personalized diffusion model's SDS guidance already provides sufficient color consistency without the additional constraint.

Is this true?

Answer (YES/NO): NO